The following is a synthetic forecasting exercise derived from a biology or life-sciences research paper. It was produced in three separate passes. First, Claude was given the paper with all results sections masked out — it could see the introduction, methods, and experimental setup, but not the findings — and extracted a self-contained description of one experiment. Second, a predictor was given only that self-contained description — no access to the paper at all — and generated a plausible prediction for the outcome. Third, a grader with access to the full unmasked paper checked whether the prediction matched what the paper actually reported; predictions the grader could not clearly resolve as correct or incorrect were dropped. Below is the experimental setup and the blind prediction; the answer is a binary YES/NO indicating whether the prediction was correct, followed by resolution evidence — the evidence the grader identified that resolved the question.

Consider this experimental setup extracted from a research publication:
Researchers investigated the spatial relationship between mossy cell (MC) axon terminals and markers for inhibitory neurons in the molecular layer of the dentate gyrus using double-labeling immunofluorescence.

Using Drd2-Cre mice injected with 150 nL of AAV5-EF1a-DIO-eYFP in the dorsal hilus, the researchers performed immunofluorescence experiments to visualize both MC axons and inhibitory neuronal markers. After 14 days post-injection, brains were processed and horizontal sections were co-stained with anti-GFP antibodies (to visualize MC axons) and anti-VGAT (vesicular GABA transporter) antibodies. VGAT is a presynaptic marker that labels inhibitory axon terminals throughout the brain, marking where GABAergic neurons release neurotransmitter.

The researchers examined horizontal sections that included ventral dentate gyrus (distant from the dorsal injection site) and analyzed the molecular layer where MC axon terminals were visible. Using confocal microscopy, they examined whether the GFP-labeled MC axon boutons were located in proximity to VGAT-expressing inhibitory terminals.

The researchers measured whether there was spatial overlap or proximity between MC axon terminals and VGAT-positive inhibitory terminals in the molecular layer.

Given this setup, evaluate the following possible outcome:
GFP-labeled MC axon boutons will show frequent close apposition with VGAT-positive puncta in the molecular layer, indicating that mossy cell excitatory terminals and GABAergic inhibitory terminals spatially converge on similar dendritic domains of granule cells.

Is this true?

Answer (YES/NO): YES